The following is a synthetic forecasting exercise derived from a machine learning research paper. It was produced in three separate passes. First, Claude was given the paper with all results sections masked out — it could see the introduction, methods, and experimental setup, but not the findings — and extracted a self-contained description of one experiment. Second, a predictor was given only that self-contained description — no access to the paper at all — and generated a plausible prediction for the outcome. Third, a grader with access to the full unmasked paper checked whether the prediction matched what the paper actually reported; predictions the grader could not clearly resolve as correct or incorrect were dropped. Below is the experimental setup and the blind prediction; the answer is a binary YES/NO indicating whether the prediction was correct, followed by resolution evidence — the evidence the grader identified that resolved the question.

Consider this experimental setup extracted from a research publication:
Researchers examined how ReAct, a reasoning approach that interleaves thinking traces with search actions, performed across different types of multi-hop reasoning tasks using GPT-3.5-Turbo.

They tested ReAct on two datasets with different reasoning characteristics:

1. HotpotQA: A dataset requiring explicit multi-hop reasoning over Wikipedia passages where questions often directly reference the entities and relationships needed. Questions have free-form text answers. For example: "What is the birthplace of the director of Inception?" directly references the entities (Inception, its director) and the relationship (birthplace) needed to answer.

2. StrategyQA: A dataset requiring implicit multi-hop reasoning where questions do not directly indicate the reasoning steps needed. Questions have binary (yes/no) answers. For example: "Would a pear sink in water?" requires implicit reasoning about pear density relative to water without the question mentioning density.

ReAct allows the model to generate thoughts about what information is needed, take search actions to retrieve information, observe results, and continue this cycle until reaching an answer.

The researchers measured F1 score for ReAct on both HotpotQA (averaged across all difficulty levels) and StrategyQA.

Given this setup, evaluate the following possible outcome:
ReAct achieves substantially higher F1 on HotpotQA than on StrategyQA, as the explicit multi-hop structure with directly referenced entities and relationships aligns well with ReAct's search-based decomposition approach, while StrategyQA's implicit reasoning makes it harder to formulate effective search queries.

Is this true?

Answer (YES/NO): NO